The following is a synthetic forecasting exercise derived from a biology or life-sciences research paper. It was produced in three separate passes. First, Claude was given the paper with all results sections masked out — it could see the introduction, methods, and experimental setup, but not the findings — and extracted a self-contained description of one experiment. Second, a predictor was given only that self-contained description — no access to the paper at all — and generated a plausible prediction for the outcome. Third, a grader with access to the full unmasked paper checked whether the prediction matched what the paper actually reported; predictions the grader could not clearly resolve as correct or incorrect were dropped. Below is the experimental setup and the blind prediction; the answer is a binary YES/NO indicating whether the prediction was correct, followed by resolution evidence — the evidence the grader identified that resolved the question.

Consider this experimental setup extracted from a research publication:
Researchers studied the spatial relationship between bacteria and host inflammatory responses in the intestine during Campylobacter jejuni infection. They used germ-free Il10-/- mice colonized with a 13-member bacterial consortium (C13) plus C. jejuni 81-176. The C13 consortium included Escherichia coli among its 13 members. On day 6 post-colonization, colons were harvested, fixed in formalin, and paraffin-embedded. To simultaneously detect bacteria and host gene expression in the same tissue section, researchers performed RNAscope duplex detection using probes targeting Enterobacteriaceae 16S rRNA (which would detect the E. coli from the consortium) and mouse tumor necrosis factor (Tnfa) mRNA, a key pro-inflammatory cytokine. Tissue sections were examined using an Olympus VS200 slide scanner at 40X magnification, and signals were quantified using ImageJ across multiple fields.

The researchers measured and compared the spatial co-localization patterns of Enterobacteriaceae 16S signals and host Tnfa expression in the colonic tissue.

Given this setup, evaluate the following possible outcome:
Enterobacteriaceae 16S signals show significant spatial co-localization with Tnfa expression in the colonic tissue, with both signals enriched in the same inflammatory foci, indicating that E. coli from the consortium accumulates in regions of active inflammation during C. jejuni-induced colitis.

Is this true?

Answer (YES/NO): NO